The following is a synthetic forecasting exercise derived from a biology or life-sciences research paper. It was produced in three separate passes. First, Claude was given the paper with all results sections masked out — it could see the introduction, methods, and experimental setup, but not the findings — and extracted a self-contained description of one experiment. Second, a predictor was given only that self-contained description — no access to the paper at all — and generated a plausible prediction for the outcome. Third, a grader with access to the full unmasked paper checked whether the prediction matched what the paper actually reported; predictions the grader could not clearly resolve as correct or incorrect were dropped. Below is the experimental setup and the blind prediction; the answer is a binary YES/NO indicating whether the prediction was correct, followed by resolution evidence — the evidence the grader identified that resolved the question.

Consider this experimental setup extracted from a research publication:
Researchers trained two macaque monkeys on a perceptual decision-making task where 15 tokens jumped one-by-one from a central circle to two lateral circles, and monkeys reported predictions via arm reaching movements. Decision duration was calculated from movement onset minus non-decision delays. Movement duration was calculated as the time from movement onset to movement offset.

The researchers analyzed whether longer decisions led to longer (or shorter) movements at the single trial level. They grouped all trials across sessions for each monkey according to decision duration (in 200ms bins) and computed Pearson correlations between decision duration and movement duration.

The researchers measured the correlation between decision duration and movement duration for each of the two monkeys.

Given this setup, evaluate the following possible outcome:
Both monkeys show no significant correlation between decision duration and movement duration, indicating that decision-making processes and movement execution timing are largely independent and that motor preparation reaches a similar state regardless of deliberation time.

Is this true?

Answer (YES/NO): YES